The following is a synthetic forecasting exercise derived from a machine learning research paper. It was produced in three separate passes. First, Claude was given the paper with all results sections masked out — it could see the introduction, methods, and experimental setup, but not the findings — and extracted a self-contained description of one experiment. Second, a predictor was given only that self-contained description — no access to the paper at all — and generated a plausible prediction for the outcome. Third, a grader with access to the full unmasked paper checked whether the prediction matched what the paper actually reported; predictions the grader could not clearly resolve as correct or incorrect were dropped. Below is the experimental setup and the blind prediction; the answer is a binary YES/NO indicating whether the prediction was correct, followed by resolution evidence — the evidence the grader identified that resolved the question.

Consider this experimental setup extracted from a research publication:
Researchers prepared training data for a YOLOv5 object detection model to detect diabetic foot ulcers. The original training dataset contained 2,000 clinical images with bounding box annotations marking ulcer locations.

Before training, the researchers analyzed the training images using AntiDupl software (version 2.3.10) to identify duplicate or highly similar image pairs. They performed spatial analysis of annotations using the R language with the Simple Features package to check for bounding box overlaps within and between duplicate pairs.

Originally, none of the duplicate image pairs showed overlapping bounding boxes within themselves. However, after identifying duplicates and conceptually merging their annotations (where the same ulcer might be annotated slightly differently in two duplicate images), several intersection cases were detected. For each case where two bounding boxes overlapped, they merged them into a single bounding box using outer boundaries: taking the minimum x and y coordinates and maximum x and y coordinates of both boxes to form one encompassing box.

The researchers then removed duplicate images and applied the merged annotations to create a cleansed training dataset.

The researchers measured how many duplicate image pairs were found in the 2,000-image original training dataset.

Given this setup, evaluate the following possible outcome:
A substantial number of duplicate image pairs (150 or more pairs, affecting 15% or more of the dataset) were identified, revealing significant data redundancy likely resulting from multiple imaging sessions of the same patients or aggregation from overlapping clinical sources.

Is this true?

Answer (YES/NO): NO